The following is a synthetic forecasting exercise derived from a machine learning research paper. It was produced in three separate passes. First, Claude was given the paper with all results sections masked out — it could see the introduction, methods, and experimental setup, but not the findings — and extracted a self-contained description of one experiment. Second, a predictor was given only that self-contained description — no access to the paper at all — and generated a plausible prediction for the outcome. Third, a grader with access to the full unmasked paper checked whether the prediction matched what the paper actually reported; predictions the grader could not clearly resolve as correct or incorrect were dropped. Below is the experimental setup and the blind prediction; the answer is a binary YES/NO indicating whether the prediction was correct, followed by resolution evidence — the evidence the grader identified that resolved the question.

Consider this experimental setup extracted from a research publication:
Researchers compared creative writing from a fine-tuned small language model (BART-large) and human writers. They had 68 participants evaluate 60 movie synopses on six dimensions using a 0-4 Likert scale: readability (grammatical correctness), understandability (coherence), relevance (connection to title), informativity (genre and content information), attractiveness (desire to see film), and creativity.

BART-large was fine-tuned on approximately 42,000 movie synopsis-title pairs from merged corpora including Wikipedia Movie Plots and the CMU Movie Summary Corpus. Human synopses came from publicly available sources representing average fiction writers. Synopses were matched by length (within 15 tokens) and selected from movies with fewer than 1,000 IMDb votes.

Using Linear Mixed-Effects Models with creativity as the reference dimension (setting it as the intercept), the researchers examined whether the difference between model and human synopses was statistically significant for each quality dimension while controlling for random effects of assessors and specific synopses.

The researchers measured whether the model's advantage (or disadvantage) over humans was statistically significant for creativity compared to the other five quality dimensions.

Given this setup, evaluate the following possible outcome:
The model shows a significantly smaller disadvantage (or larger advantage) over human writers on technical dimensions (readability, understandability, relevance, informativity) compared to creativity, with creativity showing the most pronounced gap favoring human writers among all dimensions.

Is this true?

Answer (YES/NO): YES